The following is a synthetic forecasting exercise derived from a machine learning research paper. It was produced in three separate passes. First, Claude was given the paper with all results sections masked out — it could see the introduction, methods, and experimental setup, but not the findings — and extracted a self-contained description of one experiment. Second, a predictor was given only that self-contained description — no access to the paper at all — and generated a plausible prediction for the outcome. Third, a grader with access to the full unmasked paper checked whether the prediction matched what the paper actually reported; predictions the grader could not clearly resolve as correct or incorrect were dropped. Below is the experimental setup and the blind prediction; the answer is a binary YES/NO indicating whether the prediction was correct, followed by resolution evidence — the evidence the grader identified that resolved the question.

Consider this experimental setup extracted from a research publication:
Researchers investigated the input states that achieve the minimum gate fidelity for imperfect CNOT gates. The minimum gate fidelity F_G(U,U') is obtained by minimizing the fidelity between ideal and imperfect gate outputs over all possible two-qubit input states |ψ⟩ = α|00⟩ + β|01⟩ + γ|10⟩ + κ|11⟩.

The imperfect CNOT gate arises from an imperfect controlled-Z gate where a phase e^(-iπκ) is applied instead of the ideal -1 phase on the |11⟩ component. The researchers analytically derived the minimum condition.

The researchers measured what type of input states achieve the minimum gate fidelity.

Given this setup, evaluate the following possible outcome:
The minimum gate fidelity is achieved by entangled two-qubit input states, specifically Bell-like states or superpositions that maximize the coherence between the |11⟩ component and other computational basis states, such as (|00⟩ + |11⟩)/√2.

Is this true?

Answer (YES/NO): NO